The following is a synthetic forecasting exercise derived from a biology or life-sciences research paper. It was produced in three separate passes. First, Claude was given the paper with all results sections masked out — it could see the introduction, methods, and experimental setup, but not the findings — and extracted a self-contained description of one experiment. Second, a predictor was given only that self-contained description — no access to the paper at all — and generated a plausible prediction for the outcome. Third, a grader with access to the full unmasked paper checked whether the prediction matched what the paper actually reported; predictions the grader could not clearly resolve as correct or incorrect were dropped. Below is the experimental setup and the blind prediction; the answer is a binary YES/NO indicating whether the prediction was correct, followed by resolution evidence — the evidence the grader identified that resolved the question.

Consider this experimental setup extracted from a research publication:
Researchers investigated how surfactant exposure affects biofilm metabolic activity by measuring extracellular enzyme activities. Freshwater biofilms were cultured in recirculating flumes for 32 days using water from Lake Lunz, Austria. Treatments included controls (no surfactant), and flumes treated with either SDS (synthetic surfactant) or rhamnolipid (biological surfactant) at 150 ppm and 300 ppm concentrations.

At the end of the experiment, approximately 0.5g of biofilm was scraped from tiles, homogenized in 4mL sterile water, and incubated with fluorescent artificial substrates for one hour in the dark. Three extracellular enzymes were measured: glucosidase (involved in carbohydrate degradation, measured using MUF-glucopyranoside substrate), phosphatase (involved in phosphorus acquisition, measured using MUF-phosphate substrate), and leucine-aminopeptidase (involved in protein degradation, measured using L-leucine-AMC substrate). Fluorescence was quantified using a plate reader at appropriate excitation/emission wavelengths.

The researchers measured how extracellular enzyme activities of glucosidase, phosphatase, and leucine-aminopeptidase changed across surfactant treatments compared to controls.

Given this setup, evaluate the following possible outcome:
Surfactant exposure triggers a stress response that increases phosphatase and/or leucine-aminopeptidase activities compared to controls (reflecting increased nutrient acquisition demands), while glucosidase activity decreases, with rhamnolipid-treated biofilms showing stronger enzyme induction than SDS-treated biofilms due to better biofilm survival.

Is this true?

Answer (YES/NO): NO